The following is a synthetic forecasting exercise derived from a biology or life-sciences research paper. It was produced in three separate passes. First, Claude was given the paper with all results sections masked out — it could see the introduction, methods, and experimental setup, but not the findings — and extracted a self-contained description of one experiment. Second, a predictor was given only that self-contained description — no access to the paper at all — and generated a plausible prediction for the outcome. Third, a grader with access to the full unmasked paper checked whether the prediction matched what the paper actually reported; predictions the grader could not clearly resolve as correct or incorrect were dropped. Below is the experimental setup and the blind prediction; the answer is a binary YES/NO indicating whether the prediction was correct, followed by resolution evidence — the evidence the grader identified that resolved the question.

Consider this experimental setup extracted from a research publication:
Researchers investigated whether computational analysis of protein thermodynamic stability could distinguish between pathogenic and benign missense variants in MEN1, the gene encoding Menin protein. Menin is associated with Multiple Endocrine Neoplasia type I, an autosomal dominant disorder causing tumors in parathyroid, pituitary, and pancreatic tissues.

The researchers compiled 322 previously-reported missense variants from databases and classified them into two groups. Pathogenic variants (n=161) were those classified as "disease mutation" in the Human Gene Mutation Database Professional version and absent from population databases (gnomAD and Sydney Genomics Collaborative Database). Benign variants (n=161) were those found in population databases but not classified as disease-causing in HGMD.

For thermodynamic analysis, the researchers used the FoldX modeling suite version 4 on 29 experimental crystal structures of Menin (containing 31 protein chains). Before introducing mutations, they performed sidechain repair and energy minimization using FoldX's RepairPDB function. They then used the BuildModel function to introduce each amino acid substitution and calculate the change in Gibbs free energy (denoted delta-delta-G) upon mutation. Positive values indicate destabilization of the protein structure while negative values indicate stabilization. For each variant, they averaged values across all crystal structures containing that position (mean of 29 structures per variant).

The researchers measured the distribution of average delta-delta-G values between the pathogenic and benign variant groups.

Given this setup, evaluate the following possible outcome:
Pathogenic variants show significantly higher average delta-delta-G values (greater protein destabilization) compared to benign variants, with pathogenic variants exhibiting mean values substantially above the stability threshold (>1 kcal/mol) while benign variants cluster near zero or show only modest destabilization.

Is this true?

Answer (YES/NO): YES